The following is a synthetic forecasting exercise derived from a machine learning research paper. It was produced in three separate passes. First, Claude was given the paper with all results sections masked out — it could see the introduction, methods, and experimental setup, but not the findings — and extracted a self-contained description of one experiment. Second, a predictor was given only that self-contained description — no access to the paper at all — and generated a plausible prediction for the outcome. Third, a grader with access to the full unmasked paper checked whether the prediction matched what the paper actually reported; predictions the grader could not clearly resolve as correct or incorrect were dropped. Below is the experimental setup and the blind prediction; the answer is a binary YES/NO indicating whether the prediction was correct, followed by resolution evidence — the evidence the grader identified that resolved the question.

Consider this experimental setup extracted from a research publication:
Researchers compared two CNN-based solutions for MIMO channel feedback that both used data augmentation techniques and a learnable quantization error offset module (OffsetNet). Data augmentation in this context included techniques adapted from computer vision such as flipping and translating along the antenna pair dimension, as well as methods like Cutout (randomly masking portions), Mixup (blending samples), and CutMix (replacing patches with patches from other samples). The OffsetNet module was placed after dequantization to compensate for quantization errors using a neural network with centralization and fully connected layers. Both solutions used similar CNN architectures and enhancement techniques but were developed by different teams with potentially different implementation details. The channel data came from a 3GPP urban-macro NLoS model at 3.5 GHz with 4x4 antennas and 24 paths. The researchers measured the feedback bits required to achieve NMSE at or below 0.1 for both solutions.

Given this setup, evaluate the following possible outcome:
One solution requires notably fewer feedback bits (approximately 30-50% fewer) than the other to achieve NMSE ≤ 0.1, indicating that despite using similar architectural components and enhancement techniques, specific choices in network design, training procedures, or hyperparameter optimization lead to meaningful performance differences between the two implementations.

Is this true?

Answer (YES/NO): NO